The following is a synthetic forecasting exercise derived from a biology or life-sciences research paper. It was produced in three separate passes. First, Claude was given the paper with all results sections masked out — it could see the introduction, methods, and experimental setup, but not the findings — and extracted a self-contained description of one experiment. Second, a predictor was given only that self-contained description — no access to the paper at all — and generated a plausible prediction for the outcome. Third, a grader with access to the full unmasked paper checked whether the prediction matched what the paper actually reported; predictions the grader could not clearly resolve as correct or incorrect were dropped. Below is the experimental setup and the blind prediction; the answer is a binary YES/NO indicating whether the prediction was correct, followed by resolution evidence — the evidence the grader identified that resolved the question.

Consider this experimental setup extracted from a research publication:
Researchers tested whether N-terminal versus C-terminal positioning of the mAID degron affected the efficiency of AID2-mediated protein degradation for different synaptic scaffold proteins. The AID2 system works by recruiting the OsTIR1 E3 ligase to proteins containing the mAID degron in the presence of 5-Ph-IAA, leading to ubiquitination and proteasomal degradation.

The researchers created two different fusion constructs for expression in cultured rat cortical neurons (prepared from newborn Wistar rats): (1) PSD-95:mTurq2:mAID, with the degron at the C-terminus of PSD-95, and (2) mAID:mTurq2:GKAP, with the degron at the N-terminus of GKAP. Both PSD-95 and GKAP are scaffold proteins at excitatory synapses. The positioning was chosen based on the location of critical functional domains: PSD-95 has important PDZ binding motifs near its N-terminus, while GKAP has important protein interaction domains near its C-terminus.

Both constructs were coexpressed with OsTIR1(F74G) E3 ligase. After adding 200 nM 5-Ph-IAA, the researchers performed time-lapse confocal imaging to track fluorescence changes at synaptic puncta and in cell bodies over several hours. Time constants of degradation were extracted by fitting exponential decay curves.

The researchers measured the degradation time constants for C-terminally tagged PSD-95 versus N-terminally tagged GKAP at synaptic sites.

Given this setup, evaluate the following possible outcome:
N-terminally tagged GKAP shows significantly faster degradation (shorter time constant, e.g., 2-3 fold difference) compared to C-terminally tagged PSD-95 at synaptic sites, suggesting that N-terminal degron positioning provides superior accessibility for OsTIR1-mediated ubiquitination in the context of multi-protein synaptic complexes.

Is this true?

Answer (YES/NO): NO